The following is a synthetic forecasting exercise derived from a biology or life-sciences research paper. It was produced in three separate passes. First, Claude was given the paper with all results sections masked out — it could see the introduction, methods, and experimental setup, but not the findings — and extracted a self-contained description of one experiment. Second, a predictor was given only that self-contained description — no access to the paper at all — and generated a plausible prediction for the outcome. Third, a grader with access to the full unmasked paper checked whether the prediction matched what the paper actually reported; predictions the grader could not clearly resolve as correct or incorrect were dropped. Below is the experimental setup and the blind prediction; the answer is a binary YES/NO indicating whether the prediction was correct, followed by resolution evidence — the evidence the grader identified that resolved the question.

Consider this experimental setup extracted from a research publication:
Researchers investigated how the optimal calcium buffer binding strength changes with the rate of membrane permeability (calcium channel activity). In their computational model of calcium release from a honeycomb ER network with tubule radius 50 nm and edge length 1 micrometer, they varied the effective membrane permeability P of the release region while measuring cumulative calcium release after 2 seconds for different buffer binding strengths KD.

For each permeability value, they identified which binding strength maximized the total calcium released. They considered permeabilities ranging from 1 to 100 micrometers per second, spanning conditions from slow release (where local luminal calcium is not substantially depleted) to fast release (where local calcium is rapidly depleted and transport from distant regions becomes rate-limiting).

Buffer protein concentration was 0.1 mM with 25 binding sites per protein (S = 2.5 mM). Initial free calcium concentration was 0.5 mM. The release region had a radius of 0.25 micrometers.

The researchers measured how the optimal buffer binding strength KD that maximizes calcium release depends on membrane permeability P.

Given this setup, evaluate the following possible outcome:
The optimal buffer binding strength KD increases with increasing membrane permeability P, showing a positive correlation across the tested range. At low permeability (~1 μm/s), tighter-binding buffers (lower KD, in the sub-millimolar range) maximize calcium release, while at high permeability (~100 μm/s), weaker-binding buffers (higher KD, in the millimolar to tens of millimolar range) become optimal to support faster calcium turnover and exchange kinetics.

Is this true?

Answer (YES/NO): NO